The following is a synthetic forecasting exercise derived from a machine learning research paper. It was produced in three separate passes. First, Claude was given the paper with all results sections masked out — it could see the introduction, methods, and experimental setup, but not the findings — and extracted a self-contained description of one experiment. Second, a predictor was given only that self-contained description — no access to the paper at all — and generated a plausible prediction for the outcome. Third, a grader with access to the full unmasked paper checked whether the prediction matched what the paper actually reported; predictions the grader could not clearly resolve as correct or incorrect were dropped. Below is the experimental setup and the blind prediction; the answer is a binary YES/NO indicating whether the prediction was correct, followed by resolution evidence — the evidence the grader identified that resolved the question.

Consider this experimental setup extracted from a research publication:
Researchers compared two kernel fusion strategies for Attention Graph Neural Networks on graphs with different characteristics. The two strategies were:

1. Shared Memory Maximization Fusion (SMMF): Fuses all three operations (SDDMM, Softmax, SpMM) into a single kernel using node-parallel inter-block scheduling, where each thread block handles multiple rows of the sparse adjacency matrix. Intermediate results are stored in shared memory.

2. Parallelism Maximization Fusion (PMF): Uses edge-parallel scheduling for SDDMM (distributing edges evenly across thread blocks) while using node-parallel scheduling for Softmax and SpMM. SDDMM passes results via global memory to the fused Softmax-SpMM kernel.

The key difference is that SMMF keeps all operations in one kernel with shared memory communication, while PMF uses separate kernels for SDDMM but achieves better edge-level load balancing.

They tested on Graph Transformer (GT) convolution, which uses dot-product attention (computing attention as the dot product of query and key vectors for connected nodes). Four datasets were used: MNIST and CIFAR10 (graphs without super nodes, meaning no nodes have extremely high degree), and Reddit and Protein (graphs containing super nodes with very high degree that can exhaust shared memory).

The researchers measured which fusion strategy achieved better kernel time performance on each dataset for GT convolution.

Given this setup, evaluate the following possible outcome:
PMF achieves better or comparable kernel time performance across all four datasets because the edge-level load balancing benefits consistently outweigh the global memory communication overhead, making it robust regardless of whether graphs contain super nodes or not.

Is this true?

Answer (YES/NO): NO